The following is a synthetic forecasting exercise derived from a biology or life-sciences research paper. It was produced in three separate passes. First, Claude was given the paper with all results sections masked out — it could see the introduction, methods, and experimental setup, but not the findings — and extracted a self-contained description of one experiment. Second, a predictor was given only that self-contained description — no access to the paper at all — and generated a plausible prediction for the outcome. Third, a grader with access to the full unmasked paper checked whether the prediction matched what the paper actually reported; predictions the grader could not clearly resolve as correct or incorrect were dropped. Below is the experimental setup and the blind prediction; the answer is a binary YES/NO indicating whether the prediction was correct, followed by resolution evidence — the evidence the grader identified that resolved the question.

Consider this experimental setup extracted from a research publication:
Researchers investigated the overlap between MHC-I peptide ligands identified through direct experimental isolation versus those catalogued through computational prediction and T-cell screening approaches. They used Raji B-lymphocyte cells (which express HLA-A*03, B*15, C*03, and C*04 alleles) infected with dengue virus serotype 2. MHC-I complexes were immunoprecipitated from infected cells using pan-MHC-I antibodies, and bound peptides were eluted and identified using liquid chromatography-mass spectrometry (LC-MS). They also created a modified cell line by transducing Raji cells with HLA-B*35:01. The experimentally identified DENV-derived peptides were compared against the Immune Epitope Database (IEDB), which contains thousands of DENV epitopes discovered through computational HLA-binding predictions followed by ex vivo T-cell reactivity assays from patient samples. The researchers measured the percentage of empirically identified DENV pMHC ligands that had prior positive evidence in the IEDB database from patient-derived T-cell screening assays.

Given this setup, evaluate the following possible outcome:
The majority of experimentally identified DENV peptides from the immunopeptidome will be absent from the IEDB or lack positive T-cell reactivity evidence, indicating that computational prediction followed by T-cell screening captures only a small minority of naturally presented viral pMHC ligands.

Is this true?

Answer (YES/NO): YES